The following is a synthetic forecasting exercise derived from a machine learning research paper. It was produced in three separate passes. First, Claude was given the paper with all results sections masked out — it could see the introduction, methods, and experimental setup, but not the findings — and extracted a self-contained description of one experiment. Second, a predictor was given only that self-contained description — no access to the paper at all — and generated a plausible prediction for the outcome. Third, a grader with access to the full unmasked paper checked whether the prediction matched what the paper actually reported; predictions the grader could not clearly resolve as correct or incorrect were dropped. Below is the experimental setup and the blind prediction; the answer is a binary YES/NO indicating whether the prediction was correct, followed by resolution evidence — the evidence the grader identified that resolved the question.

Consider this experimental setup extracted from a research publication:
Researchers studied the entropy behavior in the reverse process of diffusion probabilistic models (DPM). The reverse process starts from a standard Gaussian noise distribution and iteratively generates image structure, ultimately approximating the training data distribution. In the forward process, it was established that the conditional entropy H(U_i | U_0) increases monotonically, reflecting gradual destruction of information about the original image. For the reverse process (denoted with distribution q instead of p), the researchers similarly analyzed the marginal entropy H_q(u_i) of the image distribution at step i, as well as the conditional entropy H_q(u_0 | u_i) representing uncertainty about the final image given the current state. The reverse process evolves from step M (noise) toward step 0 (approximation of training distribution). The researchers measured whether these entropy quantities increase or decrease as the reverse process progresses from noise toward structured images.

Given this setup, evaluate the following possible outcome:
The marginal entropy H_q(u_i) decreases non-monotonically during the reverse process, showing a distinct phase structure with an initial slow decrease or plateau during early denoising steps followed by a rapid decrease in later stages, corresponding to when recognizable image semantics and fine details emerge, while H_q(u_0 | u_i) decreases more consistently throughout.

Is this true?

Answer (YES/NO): NO